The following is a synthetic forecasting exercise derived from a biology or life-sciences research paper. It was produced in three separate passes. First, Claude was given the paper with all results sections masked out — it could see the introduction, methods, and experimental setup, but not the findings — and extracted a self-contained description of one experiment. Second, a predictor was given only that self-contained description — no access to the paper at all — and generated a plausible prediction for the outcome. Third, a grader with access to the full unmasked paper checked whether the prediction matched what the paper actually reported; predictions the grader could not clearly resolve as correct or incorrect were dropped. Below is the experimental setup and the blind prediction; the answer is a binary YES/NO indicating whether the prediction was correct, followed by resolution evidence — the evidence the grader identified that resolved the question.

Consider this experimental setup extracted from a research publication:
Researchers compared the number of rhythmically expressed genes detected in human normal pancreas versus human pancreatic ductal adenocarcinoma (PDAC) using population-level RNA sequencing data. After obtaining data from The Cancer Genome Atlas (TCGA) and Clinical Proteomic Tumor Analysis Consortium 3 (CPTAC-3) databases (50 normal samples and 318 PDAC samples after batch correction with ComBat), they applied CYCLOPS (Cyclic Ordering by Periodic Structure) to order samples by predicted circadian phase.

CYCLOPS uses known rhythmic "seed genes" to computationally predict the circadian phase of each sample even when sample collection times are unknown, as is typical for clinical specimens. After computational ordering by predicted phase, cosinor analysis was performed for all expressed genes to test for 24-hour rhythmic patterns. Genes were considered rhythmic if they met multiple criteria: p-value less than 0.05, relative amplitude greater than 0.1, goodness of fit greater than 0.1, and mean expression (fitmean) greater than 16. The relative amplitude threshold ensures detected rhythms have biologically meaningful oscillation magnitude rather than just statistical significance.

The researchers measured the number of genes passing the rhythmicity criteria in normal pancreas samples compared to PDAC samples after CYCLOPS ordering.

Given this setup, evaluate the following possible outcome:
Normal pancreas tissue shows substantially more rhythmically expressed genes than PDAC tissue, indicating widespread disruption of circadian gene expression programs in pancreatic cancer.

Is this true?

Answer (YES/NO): YES